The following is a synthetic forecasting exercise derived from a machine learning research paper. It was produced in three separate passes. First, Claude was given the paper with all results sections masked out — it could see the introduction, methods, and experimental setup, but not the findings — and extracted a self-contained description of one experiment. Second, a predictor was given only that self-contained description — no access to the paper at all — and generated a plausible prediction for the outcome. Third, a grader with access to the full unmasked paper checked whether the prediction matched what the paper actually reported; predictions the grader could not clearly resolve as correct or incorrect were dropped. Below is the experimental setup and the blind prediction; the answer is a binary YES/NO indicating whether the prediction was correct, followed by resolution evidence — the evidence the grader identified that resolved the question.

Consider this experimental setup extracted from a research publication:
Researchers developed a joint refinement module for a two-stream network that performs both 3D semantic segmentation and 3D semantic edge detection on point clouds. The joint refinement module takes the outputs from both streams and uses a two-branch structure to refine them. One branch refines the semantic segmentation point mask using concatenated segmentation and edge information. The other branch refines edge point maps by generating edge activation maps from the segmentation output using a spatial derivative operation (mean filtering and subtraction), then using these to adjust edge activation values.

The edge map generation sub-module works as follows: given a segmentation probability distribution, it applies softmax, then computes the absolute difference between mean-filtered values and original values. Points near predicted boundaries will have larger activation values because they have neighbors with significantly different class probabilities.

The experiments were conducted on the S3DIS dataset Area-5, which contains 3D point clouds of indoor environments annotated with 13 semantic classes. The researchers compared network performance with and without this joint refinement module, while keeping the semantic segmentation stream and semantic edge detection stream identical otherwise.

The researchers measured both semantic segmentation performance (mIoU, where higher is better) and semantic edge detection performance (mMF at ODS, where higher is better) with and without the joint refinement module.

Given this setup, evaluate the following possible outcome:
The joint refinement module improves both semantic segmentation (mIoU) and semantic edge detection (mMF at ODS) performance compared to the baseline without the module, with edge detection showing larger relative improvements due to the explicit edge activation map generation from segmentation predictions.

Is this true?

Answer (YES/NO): NO